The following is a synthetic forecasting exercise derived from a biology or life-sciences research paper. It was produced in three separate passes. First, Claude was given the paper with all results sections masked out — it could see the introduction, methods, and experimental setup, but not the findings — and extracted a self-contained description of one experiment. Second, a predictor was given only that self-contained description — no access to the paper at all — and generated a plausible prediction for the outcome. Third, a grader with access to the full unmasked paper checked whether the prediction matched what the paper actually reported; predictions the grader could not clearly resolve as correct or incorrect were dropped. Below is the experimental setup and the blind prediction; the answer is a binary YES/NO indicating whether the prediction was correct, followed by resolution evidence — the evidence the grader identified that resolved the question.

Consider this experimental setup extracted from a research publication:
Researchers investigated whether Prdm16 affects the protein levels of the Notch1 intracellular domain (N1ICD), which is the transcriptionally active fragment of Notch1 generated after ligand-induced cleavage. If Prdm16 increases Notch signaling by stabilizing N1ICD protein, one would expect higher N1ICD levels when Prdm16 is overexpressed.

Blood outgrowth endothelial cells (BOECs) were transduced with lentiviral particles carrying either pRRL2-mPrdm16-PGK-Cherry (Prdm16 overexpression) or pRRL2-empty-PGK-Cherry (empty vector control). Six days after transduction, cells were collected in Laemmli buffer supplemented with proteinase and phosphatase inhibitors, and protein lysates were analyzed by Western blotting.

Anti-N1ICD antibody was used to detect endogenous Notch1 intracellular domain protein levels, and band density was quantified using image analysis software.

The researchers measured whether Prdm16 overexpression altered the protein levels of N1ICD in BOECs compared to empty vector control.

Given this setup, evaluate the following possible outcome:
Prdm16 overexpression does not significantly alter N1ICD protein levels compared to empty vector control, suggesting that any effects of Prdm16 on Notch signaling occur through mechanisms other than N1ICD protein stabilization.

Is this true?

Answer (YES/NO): YES